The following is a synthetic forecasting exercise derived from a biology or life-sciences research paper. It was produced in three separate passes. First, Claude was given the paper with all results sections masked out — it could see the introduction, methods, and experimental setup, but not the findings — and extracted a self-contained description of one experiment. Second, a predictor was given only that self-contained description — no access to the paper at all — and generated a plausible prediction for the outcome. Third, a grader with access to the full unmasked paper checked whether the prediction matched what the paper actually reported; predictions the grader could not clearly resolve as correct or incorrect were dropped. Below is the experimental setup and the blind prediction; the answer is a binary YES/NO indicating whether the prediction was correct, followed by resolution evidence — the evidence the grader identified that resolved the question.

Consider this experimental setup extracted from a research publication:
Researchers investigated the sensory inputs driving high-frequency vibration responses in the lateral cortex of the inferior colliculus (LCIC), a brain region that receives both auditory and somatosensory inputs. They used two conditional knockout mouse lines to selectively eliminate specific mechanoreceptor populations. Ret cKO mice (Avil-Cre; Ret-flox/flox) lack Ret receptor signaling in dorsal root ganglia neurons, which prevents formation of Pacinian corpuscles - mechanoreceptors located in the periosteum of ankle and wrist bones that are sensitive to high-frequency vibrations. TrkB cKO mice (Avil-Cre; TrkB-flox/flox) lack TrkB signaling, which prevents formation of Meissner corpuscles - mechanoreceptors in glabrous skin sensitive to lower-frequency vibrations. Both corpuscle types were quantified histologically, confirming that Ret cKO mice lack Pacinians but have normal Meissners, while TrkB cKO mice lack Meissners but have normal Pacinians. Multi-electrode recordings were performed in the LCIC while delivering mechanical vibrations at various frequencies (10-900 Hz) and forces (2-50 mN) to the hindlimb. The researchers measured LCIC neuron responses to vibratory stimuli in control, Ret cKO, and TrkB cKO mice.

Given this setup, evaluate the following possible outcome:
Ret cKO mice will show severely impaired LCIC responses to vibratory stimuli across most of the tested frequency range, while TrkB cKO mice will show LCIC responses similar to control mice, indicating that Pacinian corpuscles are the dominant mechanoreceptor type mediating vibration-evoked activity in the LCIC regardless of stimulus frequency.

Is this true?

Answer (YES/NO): YES